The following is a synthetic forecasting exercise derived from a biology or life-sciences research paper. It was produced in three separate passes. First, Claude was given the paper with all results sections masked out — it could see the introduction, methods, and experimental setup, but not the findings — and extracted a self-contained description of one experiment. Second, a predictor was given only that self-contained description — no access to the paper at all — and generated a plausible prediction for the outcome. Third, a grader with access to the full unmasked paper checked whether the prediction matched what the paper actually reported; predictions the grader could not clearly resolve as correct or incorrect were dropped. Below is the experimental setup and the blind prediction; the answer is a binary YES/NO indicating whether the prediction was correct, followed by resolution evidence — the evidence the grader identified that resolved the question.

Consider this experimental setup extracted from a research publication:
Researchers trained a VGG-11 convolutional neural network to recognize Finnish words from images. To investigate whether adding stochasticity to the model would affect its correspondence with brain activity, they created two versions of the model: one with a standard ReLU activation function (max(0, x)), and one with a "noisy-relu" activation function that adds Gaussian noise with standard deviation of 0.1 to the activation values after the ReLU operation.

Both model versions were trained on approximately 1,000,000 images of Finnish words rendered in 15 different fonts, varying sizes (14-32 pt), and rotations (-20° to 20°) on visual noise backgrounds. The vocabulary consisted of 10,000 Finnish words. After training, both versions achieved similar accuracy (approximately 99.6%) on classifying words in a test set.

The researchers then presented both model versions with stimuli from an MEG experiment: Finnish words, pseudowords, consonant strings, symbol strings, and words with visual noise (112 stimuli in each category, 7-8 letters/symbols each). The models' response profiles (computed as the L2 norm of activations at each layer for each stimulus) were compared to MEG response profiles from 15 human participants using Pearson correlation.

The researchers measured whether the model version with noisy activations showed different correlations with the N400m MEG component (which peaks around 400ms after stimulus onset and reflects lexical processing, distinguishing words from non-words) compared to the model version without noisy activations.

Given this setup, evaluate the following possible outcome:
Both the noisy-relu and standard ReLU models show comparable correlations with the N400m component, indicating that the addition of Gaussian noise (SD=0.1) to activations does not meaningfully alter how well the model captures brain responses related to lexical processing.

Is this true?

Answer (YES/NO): NO